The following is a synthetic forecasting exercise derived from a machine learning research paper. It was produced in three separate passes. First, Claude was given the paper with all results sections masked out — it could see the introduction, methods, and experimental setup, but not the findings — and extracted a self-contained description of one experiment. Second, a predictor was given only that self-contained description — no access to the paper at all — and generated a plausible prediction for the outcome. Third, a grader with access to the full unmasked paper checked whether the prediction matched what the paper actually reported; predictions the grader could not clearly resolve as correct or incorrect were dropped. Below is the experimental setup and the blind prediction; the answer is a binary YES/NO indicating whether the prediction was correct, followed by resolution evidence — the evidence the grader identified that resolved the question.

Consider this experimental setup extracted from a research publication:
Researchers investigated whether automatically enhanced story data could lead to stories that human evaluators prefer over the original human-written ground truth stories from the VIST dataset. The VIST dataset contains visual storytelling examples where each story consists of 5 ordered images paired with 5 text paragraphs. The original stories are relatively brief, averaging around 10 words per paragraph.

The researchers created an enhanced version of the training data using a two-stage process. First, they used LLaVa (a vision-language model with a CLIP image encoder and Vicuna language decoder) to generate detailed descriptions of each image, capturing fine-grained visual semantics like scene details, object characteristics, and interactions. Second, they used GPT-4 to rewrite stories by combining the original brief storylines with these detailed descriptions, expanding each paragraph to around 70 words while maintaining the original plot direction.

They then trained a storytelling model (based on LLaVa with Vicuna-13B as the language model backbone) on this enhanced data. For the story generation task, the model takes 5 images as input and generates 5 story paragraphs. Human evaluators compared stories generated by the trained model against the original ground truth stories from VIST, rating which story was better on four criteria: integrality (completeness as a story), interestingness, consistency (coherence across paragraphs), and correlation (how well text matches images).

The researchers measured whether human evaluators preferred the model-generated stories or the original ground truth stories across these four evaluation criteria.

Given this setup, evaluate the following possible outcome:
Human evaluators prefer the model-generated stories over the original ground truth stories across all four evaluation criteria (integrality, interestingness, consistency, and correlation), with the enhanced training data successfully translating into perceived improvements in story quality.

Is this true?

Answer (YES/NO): NO